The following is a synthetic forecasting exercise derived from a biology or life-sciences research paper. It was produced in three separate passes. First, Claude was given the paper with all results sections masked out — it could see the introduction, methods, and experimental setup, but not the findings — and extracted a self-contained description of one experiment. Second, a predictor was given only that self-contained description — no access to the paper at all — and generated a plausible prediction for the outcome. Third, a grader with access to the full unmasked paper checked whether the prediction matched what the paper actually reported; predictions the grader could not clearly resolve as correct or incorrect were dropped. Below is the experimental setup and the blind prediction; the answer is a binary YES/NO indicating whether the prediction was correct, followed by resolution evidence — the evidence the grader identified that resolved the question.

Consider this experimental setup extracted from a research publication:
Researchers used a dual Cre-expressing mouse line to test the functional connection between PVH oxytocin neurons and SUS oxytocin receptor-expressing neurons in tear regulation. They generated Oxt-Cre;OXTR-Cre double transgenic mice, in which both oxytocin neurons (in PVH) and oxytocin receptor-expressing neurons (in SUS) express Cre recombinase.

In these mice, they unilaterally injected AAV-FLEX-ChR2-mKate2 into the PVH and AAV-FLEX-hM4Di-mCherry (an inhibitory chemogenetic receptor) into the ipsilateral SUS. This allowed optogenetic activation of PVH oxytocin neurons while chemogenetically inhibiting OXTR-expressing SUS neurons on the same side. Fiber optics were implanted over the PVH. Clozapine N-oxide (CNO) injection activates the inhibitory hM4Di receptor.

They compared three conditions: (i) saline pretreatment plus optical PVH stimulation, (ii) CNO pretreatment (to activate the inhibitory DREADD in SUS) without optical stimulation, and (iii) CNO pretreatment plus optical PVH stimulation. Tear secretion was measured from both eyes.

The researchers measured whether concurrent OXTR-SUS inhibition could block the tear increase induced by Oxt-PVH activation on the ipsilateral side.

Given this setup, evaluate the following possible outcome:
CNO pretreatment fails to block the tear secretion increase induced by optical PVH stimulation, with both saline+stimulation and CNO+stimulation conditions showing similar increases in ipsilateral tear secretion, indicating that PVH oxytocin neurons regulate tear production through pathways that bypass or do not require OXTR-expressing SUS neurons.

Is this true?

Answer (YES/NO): NO